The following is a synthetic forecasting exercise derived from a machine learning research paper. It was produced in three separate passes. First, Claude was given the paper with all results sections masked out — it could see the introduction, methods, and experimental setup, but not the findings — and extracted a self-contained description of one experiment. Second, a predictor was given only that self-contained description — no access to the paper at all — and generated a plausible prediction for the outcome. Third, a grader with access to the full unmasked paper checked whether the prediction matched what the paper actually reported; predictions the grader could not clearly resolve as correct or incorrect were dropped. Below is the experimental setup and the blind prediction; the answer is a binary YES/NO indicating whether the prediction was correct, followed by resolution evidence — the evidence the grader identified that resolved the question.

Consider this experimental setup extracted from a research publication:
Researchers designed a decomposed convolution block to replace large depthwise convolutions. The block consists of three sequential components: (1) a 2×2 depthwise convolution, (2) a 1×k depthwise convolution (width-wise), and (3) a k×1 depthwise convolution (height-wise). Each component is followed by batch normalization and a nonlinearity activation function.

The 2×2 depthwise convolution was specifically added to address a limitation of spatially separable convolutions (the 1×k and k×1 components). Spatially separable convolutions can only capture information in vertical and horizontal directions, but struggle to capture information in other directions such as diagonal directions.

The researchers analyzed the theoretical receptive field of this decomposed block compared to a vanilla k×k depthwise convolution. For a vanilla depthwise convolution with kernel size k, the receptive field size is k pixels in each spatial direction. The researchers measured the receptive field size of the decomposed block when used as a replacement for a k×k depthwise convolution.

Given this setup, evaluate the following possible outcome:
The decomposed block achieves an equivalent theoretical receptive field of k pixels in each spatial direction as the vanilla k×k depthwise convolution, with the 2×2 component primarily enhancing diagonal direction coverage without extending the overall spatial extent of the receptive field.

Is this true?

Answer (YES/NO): NO